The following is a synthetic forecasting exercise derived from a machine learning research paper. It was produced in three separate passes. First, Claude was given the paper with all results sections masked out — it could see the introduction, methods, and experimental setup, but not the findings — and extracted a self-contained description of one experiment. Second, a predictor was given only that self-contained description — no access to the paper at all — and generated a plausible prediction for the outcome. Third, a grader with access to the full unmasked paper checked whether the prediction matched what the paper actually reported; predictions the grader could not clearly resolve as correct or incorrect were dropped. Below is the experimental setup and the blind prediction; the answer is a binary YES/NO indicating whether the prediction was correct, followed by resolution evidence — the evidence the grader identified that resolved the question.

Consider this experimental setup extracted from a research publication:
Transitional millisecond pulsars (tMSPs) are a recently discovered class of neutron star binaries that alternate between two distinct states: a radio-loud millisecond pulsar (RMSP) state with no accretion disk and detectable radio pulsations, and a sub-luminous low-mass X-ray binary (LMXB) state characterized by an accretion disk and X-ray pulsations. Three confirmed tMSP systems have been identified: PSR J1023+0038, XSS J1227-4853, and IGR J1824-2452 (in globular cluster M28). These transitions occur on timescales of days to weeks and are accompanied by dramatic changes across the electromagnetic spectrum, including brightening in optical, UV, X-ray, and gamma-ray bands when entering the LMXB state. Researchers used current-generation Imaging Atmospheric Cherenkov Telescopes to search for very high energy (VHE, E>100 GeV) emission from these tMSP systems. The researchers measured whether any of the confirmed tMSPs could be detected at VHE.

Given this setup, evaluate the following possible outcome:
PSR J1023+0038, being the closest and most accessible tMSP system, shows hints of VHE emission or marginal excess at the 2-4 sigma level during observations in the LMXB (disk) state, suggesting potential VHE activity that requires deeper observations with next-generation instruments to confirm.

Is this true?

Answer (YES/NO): NO